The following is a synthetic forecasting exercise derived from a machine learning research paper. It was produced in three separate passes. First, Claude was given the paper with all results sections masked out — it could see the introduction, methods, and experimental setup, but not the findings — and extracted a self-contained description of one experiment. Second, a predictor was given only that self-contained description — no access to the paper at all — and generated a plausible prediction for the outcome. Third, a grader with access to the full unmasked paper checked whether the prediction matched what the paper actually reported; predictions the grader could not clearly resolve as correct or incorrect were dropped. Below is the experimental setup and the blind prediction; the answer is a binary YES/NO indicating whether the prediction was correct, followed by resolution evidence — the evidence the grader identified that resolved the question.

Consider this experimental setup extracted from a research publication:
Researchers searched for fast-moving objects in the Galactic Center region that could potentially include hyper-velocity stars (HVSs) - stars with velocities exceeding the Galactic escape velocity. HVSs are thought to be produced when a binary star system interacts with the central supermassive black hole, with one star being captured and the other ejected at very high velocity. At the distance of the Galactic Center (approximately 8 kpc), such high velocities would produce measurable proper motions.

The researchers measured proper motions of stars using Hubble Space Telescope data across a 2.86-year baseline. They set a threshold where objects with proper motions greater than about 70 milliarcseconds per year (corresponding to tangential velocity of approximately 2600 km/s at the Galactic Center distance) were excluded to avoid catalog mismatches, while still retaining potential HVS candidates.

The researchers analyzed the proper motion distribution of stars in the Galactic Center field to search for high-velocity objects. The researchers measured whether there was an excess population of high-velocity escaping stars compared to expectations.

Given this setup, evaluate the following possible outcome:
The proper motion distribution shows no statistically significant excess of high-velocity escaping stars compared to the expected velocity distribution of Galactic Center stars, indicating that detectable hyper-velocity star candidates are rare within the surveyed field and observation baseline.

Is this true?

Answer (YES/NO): YES